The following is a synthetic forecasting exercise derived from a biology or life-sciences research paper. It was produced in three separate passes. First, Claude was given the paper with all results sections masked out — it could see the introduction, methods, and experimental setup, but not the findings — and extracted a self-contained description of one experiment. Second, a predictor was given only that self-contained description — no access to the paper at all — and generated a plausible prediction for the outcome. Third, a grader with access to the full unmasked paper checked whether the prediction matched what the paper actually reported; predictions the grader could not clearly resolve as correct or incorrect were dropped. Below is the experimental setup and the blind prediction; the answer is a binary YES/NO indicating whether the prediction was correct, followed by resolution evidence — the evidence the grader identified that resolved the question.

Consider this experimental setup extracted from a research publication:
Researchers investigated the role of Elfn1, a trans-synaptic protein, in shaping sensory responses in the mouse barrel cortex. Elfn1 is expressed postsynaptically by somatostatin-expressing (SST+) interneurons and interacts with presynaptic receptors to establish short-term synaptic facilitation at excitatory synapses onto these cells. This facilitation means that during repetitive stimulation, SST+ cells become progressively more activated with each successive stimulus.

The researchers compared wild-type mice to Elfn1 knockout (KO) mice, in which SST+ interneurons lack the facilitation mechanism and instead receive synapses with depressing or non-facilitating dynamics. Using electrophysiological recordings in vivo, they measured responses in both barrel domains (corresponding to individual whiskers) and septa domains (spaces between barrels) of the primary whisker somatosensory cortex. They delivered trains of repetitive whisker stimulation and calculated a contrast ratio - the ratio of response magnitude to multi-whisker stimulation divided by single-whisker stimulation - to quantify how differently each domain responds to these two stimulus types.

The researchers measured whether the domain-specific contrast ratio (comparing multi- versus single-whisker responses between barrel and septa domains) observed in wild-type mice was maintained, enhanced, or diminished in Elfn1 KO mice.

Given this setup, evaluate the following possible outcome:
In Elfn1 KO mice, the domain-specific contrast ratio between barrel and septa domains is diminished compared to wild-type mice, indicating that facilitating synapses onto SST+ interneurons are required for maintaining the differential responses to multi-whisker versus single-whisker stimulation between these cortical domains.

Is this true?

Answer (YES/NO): YES